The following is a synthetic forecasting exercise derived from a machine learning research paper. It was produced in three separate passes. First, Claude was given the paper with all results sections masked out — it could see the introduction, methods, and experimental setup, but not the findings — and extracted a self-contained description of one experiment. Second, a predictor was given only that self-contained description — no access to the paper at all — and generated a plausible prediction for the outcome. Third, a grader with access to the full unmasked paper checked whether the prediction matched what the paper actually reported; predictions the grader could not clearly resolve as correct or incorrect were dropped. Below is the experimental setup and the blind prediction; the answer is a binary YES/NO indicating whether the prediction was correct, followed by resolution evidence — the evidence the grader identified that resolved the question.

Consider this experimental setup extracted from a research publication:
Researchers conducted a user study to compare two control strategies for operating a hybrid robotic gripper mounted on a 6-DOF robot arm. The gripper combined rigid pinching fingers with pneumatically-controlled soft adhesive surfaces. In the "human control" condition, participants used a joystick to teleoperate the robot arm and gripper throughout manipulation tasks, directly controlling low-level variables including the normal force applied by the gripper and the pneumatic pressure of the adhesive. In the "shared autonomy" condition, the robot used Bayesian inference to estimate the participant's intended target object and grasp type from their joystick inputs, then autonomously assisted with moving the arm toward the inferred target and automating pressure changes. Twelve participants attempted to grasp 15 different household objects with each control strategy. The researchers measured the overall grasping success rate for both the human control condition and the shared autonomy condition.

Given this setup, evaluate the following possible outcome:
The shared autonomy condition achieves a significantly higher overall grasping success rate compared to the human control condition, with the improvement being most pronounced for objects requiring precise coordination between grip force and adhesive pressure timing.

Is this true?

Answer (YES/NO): NO